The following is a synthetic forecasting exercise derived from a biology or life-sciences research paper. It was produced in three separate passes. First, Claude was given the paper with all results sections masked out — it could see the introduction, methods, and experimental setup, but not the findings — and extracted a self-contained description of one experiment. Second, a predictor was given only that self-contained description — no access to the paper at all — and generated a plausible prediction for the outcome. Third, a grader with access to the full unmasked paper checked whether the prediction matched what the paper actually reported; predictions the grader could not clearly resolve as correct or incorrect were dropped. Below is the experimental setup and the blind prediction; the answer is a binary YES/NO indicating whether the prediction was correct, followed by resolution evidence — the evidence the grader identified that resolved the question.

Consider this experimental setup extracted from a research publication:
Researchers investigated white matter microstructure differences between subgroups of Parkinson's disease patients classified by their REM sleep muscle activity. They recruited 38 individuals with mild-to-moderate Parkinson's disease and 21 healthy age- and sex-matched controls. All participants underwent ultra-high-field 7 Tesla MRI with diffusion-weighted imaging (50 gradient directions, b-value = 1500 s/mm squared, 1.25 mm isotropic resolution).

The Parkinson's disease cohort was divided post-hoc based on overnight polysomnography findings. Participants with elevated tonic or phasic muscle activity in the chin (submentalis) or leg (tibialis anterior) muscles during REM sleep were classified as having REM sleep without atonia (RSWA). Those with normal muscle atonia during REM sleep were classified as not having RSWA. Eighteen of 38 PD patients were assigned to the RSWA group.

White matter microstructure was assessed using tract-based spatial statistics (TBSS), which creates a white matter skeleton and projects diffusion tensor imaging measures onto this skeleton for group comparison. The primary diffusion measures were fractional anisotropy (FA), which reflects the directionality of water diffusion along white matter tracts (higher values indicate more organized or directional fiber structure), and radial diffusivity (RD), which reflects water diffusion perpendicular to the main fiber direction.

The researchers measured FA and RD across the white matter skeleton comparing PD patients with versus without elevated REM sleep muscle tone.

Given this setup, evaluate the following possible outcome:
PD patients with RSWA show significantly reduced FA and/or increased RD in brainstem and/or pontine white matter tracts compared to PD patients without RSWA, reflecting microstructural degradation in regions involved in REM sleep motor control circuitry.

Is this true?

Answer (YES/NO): NO